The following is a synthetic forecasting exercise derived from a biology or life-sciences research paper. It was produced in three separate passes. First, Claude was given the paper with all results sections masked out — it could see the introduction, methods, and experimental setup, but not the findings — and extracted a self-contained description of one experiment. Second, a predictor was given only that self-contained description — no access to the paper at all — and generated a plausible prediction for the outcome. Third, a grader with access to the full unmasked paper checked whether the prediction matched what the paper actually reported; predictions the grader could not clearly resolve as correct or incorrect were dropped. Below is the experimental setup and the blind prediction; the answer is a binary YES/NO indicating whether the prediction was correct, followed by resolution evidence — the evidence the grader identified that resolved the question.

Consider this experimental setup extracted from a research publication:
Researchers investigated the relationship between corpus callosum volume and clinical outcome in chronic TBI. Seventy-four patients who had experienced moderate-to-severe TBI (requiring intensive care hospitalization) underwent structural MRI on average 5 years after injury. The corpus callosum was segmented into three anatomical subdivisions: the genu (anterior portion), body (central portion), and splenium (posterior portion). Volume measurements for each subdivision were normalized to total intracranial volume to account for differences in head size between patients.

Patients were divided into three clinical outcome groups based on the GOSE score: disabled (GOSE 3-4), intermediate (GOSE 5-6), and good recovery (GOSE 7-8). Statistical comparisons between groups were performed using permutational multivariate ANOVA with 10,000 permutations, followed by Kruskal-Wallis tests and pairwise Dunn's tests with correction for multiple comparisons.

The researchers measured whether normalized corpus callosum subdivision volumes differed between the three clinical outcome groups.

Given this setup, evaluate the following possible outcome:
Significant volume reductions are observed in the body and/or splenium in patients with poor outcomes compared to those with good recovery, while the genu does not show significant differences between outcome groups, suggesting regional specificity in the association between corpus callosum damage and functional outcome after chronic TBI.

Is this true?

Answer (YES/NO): NO